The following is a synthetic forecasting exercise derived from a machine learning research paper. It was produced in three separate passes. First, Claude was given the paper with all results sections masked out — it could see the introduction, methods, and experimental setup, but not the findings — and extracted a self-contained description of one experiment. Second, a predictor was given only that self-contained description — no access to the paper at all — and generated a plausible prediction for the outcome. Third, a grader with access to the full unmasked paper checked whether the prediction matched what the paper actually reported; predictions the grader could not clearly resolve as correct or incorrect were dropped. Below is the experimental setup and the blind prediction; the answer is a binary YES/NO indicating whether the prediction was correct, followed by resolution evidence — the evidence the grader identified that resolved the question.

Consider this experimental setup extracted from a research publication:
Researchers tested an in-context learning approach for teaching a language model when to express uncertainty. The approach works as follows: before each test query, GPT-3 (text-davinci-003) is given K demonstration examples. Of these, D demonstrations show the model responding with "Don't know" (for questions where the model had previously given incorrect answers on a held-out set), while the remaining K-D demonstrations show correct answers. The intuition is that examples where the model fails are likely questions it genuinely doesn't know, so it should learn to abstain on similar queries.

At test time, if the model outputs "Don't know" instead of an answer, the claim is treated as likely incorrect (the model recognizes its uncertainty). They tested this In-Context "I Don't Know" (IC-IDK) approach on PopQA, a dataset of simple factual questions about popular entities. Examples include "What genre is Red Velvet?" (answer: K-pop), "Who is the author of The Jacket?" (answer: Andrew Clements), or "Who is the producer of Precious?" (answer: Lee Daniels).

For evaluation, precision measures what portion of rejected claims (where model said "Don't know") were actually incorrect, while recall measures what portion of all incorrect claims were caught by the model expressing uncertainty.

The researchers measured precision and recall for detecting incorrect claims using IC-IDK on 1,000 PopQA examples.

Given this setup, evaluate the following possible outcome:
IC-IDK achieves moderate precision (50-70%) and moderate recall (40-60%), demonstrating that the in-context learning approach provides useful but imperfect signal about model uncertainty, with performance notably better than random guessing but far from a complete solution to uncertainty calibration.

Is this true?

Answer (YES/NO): NO